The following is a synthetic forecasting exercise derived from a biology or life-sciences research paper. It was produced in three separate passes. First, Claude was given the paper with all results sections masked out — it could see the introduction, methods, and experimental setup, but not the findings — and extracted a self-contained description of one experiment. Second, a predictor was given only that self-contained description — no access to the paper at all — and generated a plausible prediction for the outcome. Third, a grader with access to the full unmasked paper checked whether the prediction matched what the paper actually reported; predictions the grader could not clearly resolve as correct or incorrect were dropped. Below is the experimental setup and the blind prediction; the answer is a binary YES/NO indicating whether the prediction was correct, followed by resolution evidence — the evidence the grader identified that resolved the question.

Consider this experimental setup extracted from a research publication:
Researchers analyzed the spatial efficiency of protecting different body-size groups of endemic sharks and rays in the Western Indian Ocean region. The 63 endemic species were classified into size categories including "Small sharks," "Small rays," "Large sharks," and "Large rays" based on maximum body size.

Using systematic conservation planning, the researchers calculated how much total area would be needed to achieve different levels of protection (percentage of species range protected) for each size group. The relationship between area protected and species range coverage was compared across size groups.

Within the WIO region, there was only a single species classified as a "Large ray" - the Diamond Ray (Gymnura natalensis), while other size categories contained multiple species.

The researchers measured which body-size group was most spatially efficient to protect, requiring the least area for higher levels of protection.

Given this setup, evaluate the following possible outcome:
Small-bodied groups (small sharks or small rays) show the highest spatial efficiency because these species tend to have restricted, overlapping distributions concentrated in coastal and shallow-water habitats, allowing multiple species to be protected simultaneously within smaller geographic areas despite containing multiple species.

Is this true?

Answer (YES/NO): NO